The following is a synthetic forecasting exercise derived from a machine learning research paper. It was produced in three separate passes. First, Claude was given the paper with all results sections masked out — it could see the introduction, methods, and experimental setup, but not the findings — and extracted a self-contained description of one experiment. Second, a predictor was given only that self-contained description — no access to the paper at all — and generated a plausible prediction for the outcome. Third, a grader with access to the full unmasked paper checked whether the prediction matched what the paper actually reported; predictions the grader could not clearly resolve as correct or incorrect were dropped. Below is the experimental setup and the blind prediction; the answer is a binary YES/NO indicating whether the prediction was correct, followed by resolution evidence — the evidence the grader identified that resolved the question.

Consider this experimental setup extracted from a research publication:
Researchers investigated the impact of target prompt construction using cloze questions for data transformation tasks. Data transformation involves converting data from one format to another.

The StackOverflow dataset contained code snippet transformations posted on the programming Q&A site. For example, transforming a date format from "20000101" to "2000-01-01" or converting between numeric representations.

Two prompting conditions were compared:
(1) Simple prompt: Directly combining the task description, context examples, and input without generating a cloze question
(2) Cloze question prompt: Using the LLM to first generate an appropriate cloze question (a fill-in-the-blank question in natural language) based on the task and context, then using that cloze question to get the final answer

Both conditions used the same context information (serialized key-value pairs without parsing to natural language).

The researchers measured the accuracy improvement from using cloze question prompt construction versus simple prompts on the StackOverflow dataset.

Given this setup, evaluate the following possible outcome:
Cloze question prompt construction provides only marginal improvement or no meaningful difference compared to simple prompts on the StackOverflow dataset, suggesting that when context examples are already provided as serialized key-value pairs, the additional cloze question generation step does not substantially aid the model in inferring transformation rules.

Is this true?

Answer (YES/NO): NO